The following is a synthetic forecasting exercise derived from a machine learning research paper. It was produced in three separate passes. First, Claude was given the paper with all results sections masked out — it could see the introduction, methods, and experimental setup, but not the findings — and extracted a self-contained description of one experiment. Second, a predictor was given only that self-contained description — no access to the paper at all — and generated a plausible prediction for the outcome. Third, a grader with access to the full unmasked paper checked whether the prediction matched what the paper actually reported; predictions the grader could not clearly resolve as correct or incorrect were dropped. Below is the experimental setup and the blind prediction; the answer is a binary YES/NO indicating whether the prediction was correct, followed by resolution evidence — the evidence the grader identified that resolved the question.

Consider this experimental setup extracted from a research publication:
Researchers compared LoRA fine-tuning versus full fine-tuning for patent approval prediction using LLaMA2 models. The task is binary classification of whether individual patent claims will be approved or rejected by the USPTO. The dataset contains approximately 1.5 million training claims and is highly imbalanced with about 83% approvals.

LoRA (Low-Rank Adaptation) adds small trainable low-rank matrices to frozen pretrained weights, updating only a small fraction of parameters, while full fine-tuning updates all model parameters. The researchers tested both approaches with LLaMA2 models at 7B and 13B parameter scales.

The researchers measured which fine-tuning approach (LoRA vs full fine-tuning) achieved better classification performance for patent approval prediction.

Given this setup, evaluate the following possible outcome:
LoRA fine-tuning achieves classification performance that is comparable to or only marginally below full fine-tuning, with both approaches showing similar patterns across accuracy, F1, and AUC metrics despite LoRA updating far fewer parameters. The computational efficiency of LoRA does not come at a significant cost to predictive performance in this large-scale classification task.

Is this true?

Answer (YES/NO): YES